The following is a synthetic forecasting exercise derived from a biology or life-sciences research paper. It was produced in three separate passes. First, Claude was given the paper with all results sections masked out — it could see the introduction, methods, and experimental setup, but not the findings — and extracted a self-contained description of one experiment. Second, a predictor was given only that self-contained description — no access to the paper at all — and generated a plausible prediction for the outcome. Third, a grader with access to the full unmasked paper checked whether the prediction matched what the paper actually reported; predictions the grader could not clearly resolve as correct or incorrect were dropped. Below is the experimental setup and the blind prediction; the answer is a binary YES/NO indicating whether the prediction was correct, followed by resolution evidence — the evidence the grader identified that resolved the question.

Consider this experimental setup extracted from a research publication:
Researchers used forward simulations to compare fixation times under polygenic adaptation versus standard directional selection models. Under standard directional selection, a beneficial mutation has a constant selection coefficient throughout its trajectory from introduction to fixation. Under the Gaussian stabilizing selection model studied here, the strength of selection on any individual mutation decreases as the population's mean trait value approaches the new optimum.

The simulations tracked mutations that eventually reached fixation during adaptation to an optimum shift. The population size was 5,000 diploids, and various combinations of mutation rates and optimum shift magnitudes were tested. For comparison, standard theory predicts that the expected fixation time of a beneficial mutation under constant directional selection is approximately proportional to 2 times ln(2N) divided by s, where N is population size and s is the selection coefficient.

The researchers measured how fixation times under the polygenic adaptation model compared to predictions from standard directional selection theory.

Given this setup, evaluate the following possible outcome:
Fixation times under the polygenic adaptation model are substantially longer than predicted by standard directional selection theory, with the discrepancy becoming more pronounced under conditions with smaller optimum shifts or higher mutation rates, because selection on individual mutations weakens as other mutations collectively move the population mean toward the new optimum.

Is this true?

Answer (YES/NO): YES